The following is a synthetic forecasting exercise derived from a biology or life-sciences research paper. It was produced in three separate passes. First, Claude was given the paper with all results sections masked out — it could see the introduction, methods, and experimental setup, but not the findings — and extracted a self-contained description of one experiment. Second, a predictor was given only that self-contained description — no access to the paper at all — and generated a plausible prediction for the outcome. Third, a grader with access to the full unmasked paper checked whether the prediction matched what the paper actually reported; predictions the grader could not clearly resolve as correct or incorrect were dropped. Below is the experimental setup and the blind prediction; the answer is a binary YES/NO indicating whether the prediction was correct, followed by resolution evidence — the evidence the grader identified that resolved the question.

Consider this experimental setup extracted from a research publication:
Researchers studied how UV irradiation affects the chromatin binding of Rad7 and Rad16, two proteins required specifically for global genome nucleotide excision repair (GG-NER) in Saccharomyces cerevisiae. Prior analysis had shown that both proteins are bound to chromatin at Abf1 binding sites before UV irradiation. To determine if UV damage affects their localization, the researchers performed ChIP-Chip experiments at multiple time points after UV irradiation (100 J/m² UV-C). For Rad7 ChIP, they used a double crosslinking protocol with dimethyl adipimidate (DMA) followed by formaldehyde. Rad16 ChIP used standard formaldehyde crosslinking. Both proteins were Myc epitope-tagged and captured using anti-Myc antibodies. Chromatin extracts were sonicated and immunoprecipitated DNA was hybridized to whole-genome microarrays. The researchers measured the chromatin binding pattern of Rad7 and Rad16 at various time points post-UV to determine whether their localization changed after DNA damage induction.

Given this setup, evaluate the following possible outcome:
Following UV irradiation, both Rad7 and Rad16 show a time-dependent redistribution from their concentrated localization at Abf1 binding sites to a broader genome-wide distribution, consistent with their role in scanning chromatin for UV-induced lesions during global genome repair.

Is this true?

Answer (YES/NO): NO